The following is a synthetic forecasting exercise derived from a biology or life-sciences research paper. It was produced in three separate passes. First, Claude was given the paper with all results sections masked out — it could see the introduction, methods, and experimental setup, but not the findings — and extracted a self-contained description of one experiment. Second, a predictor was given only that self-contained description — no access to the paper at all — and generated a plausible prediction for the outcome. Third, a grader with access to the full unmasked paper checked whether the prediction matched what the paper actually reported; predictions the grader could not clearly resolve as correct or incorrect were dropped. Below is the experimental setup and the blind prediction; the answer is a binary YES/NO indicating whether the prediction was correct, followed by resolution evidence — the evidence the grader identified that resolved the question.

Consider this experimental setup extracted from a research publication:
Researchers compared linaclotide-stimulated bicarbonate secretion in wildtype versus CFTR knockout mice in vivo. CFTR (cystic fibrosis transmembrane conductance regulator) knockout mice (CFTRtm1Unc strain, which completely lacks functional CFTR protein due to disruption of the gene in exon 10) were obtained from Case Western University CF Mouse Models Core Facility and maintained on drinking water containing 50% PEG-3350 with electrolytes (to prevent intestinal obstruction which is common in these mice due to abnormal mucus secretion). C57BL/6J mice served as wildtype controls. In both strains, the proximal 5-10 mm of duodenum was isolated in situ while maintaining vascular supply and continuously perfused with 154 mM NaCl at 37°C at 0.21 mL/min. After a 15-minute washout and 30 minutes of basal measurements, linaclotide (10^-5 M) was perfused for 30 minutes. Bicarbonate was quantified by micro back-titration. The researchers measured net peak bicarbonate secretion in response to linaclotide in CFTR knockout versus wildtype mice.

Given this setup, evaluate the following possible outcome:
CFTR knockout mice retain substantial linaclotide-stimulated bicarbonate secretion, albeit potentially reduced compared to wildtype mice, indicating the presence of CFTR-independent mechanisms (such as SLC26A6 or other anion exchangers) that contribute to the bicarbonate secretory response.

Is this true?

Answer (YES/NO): NO